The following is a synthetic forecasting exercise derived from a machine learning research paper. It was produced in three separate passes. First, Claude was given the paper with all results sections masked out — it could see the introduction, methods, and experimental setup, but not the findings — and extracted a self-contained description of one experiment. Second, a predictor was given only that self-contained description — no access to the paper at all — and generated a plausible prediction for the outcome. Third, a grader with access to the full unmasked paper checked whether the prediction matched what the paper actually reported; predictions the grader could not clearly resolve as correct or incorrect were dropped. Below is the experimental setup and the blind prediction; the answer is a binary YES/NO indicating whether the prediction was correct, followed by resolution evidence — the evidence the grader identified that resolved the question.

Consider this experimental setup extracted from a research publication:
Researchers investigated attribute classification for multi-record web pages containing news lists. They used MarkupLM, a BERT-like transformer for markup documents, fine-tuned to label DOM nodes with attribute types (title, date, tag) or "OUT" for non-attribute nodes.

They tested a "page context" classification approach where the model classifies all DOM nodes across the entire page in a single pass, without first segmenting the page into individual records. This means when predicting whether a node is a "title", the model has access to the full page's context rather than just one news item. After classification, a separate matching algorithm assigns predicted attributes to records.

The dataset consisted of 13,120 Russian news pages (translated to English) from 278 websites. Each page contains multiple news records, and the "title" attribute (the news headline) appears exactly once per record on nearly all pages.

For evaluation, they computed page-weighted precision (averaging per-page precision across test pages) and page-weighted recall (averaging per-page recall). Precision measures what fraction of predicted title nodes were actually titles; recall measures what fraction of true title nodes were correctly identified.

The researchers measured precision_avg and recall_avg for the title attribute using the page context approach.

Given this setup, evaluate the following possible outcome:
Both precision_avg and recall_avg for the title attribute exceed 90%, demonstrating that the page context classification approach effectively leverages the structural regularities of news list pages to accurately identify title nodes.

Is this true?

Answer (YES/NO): NO